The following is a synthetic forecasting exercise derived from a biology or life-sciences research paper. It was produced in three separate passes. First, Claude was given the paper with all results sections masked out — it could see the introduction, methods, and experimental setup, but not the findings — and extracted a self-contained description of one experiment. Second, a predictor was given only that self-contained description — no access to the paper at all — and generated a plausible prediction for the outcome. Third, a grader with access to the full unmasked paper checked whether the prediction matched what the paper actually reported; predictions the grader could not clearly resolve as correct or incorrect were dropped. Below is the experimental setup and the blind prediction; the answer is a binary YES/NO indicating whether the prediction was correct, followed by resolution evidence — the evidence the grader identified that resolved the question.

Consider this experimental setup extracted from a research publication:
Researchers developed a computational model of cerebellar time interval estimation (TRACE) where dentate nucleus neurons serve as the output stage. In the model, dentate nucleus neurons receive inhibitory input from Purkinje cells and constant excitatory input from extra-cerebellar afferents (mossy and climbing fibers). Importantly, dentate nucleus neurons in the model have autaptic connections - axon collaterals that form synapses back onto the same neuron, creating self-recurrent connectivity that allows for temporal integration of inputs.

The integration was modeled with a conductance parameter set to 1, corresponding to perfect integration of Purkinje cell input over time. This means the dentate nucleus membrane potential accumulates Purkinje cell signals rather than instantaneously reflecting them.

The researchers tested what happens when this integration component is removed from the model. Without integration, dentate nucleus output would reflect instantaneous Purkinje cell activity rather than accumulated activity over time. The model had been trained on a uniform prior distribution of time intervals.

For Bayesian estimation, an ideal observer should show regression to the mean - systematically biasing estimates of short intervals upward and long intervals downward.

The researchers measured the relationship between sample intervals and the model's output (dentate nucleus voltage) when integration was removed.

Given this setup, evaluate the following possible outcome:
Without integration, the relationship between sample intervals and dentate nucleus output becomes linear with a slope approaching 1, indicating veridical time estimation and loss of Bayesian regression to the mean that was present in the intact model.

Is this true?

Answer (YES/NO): NO